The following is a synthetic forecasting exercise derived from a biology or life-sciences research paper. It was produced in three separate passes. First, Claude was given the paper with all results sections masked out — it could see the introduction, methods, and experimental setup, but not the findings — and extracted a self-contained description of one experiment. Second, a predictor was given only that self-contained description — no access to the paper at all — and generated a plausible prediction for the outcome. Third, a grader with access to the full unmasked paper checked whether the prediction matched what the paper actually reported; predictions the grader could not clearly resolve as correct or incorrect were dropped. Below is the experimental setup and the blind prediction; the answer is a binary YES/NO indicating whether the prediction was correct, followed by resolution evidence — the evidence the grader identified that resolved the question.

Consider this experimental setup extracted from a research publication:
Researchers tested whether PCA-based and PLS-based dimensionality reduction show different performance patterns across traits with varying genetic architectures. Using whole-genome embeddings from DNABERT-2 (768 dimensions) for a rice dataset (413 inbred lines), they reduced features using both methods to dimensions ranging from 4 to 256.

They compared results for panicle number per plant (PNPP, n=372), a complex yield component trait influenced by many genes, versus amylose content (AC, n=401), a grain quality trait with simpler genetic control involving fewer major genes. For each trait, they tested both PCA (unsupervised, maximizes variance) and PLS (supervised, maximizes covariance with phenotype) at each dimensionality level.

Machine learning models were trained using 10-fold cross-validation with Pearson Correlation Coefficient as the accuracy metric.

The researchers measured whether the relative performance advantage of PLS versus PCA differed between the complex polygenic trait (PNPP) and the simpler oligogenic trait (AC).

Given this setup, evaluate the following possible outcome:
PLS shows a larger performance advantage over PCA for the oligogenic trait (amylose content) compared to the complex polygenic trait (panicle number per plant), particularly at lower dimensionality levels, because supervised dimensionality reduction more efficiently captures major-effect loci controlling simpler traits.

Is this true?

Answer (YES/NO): YES